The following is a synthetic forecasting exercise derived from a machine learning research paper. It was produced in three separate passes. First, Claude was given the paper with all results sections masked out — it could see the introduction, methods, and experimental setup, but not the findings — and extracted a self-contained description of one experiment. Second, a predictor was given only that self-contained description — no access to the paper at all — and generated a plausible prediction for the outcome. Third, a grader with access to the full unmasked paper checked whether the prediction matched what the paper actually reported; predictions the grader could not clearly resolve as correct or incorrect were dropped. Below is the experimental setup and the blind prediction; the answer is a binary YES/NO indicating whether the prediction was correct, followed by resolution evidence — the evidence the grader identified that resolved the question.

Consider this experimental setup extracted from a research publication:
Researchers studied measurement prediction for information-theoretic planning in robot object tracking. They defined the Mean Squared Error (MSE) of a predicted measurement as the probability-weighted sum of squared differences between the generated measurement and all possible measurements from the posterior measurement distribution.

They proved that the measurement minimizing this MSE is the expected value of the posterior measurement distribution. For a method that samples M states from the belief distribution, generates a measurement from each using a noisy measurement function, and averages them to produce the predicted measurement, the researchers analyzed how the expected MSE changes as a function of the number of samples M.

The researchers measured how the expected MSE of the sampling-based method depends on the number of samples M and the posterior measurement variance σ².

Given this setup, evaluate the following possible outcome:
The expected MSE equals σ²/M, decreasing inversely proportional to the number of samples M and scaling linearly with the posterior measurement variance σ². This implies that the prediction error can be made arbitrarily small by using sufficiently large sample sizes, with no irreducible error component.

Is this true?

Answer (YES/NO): NO